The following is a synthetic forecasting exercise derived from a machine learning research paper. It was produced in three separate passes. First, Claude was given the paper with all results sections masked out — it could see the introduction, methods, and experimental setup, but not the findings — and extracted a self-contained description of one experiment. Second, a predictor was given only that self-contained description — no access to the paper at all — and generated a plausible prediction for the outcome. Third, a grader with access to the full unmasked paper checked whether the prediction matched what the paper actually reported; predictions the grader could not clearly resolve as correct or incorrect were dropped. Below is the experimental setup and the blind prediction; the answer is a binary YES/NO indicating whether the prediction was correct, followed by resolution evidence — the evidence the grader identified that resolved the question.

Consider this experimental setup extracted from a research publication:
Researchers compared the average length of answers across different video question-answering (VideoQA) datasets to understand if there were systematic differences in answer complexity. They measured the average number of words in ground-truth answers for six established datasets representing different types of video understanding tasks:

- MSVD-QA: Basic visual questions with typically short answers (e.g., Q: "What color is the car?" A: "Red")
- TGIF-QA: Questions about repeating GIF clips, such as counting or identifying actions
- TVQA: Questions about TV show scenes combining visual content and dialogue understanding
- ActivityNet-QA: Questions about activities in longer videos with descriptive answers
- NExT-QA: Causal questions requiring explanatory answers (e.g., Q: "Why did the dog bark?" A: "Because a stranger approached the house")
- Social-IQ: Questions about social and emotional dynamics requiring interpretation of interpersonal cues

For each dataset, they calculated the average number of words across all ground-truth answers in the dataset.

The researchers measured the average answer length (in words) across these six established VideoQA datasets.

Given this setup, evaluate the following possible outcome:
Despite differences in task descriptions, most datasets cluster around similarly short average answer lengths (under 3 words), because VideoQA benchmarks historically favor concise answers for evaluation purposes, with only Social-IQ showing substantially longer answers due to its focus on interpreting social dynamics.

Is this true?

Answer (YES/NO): NO